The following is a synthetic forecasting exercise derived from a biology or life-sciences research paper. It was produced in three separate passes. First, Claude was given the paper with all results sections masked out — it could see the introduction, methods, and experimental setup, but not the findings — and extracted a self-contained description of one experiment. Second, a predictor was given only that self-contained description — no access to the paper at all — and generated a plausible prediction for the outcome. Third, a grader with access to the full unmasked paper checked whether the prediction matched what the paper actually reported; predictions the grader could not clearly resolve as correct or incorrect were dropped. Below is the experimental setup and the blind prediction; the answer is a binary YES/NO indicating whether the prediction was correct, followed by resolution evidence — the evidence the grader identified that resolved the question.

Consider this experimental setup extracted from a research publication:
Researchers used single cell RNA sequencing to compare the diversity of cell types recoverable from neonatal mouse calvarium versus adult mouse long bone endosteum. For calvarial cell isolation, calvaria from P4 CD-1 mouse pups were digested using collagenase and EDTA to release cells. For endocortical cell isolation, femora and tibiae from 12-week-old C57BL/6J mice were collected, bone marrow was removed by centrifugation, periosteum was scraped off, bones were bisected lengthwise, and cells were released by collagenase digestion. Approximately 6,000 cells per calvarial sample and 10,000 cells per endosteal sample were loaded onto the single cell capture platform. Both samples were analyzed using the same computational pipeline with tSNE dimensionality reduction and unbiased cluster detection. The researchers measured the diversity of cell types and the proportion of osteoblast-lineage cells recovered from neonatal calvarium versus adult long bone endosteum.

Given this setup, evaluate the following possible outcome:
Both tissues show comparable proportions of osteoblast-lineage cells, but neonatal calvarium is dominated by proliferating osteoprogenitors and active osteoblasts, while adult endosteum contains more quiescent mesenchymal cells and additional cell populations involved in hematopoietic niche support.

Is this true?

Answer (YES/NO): NO